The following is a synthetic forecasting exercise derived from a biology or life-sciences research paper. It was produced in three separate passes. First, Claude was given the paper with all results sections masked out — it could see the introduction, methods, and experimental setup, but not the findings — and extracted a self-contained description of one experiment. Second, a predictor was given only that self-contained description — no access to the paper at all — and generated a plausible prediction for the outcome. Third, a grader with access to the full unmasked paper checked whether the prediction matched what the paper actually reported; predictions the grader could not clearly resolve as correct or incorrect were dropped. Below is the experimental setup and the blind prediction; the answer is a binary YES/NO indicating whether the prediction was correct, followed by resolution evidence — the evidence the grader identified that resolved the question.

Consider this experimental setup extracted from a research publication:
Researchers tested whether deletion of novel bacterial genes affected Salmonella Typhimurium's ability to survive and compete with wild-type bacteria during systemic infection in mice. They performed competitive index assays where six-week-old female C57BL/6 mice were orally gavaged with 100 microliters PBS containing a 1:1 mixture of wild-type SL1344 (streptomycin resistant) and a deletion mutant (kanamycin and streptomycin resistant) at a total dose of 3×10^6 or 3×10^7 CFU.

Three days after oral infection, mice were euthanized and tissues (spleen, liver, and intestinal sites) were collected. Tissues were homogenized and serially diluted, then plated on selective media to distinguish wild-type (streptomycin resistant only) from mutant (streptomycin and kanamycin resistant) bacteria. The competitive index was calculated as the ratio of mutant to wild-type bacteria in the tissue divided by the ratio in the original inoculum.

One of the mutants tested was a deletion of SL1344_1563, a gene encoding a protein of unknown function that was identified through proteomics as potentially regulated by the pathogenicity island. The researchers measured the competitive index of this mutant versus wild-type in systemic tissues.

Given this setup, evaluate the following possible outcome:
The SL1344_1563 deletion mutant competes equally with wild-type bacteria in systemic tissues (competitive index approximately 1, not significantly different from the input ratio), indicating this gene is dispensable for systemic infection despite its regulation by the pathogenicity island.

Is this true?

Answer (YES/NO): NO